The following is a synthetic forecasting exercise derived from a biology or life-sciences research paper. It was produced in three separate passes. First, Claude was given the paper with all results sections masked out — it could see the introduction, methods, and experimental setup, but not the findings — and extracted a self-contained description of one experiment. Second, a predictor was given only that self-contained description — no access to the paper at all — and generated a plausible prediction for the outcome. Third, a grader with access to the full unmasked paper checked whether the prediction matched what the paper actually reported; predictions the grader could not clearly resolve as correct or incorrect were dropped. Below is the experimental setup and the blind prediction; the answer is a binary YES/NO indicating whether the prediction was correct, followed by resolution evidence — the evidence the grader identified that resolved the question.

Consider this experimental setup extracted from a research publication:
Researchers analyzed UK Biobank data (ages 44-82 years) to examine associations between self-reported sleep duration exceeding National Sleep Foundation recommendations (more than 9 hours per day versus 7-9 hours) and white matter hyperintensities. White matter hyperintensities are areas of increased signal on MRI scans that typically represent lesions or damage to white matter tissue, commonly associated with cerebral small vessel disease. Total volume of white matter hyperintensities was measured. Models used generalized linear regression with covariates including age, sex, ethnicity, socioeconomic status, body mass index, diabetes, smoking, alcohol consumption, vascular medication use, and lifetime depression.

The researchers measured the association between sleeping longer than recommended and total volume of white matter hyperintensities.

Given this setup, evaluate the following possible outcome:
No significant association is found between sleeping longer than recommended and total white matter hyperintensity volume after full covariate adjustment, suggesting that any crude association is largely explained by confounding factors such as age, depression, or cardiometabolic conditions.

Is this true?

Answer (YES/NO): NO